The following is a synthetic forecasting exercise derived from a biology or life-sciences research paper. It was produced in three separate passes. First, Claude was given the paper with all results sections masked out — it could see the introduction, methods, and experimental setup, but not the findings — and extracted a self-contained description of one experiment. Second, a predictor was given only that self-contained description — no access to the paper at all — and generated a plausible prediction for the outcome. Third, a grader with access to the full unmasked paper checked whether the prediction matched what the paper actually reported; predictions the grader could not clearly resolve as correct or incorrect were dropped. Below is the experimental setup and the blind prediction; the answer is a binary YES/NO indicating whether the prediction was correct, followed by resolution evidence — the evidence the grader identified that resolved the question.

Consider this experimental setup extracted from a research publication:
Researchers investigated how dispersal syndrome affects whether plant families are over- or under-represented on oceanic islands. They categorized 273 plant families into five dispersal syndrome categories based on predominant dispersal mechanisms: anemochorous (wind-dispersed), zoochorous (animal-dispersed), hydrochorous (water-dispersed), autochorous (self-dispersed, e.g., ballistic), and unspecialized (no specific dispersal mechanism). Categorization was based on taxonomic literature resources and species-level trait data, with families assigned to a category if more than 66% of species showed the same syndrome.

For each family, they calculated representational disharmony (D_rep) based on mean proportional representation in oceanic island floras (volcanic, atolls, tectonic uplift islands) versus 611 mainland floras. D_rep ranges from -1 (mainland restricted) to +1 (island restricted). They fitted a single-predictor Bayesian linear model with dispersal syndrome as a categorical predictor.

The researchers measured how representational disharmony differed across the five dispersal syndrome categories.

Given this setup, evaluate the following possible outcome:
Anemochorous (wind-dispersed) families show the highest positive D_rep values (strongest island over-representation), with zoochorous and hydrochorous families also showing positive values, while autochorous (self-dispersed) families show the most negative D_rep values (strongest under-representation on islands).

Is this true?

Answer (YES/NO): NO